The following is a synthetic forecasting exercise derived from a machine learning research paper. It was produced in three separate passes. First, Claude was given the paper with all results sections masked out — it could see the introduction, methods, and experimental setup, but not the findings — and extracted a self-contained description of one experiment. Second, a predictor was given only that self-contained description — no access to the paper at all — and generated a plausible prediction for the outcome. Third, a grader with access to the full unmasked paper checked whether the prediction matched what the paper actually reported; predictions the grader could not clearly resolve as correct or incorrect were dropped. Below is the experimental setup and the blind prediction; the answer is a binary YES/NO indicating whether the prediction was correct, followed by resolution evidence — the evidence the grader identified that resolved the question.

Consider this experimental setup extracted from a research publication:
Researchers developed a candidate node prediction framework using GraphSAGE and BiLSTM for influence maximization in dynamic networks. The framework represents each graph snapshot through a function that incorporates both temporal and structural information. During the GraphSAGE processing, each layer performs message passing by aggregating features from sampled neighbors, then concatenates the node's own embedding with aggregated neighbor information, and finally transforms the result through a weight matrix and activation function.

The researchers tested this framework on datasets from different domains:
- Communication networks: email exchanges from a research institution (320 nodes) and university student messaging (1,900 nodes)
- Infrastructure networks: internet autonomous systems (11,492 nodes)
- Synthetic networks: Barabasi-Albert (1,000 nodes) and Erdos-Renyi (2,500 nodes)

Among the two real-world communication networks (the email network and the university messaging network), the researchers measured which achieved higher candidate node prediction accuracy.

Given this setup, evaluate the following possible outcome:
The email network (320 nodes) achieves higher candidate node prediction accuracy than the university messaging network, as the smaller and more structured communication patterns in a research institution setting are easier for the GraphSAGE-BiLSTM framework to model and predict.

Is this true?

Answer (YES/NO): YES